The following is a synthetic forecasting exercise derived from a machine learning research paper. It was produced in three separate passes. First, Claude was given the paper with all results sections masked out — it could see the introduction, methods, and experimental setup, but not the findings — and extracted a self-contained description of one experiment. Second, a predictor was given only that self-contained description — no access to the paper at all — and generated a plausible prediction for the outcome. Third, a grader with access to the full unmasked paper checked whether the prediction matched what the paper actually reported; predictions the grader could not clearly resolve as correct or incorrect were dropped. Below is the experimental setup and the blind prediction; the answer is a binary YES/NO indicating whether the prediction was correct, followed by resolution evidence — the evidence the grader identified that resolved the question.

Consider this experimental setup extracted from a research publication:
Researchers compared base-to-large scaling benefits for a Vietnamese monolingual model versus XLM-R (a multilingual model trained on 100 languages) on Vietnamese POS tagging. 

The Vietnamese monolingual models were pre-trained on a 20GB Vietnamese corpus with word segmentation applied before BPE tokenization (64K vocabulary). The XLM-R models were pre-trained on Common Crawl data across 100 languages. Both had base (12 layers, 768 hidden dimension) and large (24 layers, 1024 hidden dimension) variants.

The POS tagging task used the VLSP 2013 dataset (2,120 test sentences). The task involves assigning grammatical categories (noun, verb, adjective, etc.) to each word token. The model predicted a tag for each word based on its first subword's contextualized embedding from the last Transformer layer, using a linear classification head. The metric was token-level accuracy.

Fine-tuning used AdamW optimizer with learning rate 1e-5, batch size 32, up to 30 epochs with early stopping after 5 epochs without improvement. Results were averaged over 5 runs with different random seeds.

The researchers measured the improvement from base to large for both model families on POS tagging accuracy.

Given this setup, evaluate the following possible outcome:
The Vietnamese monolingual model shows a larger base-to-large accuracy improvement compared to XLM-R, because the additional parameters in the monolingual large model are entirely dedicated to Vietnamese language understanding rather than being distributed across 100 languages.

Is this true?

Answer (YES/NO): NO